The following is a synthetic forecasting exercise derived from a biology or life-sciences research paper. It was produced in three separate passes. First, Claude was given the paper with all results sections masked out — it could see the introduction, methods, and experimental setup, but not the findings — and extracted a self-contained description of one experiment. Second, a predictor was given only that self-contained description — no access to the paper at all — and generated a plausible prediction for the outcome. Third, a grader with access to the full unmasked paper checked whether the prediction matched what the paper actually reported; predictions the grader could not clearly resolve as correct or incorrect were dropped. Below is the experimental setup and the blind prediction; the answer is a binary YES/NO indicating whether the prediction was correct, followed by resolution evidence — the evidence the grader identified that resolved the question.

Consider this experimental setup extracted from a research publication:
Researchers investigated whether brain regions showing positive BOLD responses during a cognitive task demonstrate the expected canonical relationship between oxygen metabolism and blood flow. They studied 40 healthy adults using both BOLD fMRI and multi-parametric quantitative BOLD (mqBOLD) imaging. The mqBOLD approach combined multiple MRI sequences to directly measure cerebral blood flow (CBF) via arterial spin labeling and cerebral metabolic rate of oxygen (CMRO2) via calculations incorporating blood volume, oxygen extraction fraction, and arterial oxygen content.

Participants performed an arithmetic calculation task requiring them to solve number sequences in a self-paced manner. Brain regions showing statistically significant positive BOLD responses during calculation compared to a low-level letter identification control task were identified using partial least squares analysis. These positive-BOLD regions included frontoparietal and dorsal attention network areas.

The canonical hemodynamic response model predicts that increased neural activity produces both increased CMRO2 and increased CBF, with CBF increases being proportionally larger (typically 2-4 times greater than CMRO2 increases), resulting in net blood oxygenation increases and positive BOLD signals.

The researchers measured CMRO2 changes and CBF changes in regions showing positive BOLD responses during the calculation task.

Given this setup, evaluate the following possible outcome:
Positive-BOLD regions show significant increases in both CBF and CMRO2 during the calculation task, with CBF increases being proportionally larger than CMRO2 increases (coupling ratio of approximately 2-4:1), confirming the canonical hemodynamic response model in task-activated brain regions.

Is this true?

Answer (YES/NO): NO